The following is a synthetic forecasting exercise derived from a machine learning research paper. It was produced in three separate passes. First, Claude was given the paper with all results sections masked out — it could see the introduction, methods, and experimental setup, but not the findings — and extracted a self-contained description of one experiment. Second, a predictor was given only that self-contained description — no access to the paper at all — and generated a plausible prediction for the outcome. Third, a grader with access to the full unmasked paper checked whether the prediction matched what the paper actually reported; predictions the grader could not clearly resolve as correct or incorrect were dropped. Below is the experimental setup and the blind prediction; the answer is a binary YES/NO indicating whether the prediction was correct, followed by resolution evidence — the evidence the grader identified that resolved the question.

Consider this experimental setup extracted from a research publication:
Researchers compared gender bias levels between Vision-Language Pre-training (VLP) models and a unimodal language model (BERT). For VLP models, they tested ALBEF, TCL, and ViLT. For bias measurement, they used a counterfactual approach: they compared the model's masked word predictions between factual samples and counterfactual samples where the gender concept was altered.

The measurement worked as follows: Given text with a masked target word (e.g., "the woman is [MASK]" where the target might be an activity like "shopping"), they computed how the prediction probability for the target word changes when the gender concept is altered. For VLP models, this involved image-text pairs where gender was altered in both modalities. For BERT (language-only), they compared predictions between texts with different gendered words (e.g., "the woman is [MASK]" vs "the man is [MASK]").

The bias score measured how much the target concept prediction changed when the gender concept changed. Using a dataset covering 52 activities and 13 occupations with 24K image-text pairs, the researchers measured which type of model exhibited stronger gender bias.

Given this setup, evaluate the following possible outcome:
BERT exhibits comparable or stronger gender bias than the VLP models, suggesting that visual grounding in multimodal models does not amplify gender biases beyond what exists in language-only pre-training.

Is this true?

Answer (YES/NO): NO